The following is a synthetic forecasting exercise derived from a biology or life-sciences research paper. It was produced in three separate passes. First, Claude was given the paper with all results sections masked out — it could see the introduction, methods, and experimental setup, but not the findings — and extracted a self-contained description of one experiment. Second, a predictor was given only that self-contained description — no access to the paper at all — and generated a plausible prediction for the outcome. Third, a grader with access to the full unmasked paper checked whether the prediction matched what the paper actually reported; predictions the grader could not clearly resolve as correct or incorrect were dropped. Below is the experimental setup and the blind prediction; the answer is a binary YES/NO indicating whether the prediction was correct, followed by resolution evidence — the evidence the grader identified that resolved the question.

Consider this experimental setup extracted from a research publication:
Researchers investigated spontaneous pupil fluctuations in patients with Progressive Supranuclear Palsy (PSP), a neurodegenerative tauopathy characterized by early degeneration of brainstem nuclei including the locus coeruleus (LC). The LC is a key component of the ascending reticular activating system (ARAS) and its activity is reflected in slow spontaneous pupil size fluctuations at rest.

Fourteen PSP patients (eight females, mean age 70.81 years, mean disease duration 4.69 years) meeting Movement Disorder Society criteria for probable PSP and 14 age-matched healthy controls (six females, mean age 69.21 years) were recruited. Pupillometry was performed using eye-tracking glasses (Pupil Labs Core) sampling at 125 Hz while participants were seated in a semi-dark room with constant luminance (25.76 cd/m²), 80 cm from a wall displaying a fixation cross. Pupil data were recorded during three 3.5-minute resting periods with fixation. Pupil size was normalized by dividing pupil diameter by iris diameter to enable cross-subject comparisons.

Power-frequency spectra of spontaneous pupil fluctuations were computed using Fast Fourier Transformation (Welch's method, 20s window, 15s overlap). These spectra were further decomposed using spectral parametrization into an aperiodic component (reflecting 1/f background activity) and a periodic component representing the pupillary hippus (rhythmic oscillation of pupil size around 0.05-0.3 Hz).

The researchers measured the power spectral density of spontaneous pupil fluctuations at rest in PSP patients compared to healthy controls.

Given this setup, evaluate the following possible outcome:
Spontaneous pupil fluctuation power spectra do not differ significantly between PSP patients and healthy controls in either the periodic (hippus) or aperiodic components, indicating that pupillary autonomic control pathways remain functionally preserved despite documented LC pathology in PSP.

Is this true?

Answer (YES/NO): NO